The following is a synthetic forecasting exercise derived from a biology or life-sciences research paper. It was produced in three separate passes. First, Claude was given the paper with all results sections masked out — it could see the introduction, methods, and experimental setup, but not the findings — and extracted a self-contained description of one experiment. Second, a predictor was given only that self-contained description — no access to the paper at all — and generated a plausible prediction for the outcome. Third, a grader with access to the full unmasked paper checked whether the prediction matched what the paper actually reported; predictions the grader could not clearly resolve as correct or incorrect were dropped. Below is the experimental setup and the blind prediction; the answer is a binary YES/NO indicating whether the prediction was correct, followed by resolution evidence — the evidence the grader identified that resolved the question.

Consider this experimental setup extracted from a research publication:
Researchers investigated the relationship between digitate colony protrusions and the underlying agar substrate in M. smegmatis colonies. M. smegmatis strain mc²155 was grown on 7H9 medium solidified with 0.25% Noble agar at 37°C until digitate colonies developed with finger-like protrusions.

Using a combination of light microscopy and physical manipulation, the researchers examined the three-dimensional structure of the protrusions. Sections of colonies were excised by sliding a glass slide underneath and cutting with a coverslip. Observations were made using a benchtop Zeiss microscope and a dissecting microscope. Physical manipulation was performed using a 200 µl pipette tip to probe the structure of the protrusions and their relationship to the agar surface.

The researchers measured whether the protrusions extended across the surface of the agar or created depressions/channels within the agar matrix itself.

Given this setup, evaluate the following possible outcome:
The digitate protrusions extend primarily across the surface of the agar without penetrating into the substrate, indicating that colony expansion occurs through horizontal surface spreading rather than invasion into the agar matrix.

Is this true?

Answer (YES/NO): NO